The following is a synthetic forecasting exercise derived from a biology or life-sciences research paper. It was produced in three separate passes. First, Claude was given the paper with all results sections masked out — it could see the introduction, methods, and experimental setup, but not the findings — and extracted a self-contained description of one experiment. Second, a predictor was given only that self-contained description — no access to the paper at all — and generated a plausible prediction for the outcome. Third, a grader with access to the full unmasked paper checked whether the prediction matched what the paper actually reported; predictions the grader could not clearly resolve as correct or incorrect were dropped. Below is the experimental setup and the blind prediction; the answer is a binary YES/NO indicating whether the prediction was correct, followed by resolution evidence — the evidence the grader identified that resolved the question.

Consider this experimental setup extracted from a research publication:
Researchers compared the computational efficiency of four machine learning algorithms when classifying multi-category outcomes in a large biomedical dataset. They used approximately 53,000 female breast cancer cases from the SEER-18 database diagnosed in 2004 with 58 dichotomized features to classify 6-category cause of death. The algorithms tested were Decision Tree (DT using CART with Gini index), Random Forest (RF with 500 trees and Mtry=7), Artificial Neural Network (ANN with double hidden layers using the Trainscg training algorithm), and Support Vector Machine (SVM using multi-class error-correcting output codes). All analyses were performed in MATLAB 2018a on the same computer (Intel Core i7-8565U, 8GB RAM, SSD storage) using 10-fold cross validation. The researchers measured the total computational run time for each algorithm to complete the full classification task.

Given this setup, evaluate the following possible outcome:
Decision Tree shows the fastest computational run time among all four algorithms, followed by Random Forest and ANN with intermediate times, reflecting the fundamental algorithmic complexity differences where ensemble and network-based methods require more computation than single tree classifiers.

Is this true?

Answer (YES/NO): NO